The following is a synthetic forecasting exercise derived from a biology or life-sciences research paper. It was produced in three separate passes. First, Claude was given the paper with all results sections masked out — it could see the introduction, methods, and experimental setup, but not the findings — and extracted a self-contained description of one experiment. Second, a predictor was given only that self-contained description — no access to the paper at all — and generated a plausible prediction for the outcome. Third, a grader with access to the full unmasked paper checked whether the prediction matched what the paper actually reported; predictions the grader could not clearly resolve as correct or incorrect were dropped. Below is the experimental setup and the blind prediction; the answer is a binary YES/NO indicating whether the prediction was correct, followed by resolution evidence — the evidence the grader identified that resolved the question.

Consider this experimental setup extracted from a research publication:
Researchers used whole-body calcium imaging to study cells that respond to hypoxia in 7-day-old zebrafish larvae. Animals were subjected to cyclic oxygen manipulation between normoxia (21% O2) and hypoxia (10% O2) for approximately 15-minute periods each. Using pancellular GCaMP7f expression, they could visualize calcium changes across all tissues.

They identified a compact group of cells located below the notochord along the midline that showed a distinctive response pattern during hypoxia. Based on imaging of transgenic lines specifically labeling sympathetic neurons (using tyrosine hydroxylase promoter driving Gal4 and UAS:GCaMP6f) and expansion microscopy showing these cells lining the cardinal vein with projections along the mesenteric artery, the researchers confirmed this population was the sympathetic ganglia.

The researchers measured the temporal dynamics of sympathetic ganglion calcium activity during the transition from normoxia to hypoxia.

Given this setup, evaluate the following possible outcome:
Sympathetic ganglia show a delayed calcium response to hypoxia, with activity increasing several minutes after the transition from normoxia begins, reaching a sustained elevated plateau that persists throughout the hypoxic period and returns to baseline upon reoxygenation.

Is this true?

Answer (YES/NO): NO